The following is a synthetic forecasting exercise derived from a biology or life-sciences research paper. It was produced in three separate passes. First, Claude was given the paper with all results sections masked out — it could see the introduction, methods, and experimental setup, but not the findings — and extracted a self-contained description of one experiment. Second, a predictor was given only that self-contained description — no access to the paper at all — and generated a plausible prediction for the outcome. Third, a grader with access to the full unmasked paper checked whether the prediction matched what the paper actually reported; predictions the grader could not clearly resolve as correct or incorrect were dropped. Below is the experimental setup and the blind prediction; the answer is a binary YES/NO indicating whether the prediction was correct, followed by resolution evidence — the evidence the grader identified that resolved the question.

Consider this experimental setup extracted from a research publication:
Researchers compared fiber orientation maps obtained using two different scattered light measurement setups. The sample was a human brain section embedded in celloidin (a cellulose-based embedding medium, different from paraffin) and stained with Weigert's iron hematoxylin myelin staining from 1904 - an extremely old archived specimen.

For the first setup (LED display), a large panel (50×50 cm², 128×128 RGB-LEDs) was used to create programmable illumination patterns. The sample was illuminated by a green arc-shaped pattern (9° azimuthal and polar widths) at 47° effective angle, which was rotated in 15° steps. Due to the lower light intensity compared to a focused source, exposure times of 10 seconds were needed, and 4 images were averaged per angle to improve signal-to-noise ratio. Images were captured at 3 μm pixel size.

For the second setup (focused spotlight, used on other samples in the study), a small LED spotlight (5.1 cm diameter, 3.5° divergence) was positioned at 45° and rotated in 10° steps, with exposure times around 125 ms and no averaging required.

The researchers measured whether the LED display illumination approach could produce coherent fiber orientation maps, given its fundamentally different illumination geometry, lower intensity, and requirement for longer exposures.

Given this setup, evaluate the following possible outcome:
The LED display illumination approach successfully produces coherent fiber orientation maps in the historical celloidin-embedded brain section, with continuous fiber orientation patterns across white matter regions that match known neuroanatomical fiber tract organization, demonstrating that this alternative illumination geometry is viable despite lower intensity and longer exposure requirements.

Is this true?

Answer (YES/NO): YES